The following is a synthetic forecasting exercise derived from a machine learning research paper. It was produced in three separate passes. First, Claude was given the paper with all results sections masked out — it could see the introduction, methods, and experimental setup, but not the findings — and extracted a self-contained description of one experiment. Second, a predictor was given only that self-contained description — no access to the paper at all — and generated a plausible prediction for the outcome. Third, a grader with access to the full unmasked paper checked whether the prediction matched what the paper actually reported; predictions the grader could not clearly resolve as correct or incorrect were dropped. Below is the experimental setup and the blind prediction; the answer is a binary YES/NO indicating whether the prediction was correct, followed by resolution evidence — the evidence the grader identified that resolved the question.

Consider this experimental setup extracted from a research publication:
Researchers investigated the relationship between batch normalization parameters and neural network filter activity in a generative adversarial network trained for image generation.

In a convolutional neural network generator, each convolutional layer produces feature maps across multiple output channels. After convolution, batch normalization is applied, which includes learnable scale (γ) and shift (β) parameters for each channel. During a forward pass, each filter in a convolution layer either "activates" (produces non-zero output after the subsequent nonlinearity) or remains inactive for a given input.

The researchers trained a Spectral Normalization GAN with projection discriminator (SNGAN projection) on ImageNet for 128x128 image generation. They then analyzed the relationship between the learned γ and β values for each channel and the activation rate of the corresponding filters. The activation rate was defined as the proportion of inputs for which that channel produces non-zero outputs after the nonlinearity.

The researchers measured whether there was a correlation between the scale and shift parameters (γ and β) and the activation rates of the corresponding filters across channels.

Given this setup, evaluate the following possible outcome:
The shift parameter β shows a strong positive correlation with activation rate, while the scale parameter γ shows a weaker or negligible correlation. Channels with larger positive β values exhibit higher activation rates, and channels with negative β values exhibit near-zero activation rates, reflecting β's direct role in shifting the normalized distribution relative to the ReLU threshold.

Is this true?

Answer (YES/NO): NO